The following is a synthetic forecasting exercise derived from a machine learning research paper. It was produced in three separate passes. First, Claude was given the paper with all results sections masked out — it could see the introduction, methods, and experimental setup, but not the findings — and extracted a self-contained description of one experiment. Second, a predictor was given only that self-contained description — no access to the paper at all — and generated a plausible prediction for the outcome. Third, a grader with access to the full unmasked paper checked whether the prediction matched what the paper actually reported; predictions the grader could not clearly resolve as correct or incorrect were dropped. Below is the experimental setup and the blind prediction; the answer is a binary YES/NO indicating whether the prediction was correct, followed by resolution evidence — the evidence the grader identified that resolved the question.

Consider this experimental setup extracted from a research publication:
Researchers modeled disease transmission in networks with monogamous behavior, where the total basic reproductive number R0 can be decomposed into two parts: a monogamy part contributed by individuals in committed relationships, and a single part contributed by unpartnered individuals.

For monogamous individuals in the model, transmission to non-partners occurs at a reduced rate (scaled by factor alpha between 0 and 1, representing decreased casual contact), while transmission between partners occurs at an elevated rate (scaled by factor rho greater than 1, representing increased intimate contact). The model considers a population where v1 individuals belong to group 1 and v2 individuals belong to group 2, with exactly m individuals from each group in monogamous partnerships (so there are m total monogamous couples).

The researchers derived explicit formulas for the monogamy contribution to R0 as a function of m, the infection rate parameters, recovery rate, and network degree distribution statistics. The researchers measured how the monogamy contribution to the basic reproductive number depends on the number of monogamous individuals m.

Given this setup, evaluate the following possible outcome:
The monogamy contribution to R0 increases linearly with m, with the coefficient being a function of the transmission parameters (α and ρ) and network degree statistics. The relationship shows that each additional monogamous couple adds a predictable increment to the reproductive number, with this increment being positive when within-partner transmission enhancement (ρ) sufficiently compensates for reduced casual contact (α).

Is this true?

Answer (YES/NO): YES